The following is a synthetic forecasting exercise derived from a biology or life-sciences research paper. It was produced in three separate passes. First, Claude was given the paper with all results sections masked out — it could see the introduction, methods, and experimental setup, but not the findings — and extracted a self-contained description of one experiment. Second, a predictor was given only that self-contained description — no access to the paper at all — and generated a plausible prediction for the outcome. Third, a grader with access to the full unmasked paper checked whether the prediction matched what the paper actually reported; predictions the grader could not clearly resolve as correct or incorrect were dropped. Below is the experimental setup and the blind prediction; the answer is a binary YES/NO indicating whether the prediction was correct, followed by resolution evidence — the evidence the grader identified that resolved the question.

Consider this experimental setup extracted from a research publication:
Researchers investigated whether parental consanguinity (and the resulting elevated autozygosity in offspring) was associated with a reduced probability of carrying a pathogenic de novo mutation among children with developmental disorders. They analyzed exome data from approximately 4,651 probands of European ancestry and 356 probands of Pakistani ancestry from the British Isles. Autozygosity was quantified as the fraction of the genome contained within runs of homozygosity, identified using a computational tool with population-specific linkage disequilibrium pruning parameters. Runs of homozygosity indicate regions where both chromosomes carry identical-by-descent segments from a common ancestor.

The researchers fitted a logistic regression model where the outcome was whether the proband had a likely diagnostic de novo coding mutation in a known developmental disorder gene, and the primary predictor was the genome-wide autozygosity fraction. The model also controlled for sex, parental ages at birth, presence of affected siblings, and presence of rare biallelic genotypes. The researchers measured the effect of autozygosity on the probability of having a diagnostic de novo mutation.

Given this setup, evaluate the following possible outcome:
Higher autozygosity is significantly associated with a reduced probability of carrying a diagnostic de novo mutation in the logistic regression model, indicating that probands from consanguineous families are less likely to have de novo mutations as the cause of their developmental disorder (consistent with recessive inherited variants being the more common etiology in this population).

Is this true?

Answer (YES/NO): YES